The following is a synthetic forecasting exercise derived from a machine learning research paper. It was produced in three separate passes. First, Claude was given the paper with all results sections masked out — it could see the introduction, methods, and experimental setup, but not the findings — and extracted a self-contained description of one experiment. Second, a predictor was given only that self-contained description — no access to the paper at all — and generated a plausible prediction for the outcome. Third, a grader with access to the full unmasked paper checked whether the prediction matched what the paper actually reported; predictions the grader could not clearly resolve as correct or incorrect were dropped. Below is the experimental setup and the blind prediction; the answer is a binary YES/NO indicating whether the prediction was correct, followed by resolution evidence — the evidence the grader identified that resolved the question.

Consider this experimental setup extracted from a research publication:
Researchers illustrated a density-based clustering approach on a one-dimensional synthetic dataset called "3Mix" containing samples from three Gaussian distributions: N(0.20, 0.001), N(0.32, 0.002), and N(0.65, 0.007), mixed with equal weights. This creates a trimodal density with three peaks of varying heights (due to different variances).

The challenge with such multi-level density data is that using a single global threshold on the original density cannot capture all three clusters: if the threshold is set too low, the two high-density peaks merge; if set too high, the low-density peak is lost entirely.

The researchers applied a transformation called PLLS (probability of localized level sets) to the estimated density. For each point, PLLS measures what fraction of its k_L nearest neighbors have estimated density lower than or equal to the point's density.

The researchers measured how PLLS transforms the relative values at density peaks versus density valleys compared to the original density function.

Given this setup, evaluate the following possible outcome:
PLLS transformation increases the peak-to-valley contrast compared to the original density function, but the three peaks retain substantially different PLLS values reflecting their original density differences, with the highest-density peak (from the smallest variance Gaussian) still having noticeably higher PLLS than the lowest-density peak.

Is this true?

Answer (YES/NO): NO